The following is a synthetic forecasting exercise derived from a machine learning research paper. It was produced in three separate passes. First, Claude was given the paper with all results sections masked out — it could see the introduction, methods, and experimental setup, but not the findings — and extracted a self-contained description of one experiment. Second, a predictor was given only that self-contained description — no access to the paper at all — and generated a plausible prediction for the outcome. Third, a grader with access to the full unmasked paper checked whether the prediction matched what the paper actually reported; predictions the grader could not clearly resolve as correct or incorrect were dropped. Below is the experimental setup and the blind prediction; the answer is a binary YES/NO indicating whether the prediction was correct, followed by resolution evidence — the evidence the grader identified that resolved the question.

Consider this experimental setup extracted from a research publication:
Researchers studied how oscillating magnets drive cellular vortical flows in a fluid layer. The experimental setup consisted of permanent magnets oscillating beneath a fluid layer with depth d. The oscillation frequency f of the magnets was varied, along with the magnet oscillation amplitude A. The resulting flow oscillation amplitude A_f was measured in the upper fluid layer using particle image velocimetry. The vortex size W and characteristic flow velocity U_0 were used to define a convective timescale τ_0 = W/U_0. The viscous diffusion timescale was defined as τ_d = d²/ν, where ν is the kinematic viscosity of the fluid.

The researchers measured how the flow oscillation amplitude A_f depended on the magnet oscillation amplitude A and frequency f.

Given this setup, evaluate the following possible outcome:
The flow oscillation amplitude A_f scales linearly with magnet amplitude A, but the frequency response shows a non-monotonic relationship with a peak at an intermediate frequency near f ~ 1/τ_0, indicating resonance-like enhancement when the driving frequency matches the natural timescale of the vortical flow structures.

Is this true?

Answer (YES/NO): NO